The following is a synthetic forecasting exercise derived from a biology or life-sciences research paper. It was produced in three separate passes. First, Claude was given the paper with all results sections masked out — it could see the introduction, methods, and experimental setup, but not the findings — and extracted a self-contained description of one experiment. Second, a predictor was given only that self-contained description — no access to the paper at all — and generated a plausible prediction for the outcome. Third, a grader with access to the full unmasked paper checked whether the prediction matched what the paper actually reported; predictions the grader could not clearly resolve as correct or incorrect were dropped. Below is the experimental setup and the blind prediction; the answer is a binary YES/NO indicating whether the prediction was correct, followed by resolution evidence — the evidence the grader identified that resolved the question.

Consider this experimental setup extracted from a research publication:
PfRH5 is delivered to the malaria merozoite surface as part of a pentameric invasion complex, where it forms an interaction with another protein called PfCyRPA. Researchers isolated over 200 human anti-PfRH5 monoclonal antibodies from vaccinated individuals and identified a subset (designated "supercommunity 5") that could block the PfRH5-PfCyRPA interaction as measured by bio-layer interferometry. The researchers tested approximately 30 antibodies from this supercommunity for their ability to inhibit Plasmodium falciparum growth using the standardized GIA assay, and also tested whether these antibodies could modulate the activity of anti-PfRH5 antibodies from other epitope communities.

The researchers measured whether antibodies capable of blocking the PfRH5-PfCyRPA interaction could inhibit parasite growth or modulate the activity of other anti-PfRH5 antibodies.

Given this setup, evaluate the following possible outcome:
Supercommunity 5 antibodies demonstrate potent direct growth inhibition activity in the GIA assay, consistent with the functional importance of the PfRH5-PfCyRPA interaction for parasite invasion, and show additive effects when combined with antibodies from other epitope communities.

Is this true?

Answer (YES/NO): NO